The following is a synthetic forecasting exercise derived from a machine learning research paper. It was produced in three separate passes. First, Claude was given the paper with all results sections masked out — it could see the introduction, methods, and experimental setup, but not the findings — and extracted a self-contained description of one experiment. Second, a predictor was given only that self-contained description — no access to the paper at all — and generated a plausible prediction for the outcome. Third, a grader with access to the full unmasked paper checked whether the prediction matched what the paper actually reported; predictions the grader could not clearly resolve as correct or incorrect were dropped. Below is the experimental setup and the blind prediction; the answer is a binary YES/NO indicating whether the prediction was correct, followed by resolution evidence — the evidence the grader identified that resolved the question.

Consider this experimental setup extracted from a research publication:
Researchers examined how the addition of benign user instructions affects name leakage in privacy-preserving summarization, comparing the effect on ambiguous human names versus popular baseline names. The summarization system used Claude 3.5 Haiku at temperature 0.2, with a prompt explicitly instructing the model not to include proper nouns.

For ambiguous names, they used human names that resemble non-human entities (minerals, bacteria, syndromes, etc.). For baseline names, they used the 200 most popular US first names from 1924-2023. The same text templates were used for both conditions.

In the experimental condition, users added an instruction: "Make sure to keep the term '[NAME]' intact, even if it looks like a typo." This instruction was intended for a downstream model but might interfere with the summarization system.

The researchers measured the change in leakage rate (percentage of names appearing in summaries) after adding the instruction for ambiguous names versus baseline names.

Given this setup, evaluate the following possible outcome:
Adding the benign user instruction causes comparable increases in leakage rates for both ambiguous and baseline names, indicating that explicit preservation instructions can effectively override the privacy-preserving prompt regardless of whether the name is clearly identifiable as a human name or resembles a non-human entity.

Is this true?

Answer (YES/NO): NO